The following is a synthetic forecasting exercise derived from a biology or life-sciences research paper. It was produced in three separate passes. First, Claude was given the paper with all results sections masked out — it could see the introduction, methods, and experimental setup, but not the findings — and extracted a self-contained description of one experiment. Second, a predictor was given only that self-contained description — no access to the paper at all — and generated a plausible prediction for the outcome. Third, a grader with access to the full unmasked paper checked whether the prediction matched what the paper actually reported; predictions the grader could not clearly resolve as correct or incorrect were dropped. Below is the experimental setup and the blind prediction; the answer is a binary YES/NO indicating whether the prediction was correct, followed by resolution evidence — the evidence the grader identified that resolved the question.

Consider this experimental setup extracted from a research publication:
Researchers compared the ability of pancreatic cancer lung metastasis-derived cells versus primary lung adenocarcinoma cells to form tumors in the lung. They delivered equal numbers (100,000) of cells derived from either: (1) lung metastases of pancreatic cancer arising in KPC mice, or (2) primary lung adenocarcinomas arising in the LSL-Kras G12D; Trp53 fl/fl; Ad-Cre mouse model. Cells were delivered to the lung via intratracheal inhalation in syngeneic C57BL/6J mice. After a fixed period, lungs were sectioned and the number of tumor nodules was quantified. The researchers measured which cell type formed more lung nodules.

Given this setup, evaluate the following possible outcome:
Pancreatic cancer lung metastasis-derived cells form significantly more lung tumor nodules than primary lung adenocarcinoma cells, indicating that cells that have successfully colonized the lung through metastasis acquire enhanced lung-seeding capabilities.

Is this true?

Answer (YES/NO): NO